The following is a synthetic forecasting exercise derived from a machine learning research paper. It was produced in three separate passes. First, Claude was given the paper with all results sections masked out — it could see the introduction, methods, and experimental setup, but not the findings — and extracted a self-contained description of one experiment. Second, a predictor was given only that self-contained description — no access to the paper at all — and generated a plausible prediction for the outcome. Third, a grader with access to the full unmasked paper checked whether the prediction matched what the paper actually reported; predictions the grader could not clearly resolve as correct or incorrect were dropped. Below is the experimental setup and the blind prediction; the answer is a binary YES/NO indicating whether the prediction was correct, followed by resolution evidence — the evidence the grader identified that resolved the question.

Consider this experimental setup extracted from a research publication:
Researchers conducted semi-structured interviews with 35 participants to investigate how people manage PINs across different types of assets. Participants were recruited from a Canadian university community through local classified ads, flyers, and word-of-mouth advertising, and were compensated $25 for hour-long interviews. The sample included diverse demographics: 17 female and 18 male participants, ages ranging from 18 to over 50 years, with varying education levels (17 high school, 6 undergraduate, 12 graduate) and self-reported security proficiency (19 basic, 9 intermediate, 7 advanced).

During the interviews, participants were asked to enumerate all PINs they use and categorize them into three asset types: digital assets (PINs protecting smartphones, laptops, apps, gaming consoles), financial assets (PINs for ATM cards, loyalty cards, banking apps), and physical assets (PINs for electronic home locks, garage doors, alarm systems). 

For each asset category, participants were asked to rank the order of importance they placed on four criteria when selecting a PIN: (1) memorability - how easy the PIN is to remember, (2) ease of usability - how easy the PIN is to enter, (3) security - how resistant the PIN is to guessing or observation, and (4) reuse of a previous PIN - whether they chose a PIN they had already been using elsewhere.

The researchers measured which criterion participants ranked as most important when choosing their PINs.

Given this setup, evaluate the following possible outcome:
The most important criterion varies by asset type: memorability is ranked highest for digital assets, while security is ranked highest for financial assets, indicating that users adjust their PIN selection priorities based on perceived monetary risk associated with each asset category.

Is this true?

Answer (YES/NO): NO